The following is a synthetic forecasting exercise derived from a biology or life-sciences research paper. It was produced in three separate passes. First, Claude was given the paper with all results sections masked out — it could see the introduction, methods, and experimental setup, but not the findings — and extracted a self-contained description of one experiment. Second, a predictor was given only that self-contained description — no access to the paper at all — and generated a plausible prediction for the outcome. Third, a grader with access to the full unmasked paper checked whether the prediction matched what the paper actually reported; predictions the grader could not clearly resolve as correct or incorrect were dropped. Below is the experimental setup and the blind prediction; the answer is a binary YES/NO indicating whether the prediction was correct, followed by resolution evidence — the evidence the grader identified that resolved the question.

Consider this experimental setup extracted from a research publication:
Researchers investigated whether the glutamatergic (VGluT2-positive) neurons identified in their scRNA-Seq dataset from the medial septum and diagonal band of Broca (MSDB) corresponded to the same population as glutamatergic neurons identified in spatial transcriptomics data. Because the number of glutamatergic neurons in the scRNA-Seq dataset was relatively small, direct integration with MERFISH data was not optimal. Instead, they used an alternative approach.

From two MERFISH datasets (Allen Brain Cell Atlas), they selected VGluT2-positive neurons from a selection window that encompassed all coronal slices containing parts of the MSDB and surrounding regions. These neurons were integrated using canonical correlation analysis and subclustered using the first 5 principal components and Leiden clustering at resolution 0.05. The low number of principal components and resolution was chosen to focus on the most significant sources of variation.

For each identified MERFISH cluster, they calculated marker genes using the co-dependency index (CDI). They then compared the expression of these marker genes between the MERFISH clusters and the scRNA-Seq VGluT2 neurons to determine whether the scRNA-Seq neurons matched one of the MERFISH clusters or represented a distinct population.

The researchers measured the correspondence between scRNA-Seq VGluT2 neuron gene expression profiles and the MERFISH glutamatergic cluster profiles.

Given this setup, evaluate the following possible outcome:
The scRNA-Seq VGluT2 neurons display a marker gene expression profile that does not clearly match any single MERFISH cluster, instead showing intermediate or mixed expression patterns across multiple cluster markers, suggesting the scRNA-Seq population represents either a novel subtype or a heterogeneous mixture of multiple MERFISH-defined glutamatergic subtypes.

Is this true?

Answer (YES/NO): NO